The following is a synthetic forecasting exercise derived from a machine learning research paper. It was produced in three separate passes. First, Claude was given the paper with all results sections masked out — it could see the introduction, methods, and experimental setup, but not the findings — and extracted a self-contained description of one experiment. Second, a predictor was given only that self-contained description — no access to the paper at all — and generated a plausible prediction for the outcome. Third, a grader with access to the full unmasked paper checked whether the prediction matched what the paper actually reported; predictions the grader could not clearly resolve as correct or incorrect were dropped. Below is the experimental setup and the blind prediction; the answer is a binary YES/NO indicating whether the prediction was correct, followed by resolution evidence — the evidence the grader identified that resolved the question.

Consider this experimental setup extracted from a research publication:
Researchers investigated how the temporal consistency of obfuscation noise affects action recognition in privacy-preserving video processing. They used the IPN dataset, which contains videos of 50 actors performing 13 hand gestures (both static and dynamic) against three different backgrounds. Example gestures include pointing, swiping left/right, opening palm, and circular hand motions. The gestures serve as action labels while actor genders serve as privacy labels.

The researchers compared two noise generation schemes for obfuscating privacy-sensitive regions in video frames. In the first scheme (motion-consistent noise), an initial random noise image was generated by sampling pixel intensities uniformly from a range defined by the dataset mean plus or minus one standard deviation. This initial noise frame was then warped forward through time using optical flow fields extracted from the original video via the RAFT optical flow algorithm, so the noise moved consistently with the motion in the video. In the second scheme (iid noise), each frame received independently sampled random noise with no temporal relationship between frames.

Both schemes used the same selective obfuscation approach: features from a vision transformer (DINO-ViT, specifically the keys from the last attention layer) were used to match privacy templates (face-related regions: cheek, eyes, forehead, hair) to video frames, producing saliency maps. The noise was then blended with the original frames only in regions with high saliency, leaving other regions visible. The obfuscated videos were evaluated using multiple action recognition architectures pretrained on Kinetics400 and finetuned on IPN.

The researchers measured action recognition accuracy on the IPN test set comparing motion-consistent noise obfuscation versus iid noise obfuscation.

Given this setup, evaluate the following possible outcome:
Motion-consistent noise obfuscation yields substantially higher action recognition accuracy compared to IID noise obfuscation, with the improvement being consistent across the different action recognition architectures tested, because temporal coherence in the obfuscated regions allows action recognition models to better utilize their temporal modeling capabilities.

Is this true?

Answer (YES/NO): NO